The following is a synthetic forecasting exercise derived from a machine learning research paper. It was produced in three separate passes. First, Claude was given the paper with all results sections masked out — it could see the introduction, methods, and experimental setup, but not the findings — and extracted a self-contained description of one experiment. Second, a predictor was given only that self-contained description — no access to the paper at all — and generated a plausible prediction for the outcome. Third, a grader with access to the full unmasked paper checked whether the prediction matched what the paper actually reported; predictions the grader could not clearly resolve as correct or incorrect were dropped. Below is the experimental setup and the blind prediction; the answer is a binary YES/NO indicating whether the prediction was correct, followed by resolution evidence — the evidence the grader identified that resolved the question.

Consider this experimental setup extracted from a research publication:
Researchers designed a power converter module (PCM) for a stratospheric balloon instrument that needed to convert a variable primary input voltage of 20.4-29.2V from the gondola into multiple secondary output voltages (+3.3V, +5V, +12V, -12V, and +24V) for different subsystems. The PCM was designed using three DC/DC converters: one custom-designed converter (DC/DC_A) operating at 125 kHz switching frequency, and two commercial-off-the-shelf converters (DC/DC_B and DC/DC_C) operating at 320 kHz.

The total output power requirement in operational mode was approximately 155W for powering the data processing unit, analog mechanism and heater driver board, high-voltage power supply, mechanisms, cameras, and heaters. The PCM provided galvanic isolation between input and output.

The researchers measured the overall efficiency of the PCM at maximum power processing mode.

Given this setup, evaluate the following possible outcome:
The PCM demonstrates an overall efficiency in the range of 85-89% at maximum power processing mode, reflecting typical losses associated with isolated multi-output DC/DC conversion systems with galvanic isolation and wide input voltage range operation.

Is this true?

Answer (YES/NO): NO